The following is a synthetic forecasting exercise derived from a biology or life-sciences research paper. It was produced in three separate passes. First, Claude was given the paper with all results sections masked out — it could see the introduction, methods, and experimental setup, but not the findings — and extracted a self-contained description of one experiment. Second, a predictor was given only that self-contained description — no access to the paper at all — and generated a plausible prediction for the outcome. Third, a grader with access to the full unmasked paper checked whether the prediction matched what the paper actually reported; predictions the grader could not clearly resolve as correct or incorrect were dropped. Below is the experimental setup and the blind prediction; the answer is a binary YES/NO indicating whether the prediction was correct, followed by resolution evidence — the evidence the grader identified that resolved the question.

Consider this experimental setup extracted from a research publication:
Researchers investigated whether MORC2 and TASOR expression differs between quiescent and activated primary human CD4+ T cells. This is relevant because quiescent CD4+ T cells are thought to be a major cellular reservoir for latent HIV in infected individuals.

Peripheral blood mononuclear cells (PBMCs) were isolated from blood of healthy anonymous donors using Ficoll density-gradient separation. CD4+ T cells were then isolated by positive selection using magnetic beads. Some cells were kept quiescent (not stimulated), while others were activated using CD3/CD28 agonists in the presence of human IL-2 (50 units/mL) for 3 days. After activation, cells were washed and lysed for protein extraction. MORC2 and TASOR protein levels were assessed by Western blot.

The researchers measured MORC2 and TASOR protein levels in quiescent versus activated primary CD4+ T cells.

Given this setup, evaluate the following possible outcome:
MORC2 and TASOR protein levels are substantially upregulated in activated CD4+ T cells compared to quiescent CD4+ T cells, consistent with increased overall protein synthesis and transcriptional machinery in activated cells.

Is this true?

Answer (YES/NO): NO